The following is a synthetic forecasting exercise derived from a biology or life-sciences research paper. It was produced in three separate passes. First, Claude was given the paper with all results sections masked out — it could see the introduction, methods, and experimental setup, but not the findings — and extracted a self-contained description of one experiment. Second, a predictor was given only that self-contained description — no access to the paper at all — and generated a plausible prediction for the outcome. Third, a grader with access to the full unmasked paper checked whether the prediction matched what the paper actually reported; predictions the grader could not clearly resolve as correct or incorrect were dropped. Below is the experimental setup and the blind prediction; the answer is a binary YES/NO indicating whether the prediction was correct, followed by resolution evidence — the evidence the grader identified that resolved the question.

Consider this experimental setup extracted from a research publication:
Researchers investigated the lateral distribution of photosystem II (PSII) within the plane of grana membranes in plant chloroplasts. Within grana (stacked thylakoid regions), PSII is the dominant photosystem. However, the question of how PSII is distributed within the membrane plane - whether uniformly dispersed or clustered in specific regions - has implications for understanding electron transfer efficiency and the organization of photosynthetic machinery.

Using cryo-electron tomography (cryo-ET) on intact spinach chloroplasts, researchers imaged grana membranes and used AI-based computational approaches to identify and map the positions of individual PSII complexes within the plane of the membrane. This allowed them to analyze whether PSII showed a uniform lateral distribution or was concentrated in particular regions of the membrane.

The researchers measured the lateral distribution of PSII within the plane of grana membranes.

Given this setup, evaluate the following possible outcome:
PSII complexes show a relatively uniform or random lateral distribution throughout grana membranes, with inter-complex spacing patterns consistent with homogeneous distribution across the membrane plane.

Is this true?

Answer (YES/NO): YES